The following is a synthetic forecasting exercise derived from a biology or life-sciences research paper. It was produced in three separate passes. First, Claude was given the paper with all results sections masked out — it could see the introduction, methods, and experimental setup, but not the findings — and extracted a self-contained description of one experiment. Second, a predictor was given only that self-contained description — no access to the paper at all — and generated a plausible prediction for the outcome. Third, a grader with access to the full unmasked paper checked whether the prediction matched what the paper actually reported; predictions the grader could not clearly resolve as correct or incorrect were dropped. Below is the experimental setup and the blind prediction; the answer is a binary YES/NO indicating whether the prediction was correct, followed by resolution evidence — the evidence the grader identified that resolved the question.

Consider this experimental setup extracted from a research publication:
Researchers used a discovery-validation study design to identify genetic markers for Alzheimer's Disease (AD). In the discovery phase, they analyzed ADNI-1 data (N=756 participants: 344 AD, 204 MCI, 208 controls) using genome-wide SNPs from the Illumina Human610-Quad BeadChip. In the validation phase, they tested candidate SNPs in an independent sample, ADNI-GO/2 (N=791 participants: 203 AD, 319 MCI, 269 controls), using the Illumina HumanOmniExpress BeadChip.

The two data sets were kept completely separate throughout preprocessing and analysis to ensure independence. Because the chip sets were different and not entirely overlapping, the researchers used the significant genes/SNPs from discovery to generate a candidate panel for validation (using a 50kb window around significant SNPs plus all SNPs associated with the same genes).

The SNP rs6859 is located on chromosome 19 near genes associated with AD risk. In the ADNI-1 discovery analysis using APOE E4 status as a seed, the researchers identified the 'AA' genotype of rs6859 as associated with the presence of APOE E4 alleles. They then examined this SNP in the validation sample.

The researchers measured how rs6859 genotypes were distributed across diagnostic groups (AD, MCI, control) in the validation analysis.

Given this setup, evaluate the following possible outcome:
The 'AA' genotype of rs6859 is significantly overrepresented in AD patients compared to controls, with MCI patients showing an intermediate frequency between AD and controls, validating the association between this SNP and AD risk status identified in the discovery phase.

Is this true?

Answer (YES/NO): NO